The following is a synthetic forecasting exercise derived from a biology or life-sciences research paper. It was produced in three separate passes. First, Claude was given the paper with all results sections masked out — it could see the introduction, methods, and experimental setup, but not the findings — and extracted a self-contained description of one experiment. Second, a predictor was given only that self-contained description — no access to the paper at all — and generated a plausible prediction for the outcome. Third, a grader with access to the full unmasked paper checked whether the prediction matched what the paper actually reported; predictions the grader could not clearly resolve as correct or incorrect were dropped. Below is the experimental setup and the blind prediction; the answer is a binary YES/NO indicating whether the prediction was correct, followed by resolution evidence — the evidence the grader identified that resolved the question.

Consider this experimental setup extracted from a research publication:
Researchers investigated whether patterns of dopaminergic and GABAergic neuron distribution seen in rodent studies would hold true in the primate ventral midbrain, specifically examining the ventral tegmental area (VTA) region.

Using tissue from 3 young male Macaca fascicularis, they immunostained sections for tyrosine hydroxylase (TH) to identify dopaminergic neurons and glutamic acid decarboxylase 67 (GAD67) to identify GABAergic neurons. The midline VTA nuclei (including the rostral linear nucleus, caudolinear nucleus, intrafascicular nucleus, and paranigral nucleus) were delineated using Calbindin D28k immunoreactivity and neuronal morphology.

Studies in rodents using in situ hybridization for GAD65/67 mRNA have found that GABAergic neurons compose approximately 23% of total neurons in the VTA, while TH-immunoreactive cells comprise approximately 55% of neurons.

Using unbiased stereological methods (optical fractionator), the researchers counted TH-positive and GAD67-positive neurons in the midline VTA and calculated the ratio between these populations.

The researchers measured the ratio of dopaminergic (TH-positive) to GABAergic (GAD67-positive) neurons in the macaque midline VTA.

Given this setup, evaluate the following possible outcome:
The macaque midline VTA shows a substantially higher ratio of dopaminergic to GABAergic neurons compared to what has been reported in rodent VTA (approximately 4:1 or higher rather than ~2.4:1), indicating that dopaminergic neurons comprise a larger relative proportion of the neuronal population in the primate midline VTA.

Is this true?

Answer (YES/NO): NO